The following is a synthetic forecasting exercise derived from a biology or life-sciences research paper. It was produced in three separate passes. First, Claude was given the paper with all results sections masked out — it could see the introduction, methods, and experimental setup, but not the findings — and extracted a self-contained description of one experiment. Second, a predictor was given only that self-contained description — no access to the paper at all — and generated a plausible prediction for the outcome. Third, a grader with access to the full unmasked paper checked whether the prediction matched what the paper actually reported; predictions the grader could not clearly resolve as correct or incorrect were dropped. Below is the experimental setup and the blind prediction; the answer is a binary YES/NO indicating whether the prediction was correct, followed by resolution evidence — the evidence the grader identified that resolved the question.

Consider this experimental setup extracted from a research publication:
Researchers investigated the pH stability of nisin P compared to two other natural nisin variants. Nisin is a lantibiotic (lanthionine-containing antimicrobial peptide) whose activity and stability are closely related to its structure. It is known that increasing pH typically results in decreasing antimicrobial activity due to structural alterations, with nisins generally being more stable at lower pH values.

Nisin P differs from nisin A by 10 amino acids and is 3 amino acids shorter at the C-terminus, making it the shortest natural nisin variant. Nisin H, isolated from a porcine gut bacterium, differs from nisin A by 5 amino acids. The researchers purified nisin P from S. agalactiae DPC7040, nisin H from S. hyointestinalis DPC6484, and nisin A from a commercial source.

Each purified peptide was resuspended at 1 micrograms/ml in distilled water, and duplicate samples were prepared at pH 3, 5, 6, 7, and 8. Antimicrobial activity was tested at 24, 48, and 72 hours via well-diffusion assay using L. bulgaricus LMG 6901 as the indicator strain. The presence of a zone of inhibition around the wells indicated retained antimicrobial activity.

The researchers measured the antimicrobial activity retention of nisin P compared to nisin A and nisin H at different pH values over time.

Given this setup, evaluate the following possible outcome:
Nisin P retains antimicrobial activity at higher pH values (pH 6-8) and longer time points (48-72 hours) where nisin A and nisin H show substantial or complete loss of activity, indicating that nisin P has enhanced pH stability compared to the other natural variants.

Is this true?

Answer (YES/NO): NO